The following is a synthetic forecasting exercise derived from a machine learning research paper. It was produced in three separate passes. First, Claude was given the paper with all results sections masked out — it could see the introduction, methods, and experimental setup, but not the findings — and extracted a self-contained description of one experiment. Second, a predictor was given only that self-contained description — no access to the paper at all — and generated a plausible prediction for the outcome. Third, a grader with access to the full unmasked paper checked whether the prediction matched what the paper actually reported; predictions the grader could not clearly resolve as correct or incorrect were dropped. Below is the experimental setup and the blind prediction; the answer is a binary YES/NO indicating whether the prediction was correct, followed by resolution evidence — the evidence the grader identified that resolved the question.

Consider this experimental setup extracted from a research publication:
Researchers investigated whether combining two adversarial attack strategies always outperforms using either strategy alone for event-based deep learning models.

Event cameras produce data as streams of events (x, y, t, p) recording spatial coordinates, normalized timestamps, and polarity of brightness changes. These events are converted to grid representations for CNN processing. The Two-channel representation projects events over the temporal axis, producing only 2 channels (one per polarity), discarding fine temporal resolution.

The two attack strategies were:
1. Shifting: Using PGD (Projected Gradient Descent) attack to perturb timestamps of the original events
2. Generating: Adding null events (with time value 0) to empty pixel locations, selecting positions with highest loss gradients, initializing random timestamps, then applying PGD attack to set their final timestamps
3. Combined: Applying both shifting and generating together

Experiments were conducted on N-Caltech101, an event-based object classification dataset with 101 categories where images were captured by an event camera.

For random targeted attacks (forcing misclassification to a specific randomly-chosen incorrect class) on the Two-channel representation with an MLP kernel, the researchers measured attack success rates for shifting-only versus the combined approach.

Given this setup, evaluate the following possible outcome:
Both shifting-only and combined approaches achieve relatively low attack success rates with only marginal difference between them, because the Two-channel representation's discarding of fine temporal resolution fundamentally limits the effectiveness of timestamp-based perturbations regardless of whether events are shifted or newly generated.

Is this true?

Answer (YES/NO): NO